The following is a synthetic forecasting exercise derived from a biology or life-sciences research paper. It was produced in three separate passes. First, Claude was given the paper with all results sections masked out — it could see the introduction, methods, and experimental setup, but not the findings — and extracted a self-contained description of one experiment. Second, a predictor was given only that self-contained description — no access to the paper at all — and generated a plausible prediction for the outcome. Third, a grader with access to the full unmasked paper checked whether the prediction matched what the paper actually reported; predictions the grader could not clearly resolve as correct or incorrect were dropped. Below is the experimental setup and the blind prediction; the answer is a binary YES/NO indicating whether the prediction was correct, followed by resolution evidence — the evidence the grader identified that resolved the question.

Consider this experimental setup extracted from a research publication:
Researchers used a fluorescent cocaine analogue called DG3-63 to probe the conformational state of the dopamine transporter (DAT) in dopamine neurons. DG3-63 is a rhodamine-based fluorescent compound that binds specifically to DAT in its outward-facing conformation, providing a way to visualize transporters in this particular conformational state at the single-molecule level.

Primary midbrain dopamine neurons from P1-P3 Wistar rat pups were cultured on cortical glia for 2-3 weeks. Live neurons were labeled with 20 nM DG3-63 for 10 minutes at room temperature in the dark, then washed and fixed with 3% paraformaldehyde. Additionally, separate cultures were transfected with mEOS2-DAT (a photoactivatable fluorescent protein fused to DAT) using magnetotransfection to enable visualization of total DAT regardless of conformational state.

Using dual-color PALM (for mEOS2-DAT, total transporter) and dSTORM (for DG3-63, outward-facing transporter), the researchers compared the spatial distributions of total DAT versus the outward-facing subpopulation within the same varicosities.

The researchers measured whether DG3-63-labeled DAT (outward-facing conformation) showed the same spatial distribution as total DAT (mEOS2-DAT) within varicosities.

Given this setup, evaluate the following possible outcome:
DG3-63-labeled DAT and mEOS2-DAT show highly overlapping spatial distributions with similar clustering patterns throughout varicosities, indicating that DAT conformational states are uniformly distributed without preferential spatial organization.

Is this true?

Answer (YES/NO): NO